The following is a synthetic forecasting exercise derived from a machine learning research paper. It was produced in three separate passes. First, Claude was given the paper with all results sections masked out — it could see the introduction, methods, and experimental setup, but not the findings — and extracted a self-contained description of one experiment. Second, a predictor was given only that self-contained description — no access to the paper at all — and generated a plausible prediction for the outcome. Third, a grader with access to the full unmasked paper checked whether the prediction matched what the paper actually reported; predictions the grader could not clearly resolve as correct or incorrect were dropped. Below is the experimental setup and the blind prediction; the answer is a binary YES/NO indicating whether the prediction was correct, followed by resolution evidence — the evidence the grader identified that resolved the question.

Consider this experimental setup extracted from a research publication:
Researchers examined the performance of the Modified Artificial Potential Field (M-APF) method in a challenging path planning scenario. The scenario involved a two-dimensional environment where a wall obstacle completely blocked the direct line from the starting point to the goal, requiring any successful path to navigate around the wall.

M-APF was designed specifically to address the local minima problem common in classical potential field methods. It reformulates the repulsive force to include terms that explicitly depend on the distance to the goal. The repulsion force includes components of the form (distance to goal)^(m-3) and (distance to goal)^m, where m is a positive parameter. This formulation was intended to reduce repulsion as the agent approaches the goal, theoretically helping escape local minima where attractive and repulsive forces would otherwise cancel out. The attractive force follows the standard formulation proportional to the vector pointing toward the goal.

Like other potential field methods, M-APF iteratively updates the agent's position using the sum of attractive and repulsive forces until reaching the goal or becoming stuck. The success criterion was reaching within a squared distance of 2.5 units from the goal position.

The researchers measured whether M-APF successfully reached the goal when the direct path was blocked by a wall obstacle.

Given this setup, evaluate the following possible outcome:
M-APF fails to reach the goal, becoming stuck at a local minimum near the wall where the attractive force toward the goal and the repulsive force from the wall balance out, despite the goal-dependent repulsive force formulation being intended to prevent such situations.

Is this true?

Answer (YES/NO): YES